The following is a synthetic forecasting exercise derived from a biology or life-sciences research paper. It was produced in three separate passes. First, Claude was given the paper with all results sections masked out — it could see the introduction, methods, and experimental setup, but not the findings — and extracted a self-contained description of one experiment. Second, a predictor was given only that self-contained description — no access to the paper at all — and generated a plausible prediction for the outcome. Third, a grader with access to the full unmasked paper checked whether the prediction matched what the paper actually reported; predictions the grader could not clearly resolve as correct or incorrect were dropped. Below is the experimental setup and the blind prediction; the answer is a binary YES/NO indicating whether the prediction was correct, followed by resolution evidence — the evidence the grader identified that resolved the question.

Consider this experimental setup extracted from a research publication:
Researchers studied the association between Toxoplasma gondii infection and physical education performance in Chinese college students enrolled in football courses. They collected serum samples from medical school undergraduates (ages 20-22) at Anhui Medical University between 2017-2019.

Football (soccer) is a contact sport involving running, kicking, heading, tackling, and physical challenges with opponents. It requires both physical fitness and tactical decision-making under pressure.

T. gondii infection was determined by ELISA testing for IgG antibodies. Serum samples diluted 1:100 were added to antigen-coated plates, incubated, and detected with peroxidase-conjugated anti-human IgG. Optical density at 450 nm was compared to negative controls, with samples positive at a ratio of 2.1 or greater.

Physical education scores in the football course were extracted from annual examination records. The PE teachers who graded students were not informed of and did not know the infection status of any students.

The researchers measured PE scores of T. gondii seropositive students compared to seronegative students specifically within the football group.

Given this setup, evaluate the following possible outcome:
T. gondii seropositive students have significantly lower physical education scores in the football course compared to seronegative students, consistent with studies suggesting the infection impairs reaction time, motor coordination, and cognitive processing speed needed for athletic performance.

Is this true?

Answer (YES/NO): NO